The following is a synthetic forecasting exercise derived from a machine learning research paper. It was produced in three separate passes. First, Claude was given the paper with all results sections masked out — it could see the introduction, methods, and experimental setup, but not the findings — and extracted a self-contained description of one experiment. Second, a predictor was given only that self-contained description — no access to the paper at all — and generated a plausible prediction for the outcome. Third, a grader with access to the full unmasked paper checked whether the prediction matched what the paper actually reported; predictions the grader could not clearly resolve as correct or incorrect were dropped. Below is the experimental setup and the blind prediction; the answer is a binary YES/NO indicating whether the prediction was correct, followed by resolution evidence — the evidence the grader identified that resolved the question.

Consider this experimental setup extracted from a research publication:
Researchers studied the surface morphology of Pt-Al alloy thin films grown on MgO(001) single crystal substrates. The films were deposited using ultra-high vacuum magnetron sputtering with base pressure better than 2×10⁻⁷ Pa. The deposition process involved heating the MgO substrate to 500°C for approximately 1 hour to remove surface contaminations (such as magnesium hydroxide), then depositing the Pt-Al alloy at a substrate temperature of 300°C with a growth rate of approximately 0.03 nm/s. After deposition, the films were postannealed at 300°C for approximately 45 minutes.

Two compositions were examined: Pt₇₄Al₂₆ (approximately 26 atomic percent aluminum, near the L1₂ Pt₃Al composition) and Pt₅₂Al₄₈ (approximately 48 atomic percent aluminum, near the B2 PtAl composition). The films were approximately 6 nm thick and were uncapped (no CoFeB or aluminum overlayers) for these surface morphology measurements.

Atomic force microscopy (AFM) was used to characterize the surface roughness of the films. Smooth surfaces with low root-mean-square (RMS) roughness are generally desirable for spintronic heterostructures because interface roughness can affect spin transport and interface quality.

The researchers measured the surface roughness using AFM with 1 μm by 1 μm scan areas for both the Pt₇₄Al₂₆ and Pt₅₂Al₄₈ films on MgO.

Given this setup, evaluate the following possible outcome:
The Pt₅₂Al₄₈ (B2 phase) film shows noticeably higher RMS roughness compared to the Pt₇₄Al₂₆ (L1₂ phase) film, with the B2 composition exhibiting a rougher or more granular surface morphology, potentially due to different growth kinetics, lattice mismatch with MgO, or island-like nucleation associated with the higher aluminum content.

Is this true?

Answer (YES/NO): NO